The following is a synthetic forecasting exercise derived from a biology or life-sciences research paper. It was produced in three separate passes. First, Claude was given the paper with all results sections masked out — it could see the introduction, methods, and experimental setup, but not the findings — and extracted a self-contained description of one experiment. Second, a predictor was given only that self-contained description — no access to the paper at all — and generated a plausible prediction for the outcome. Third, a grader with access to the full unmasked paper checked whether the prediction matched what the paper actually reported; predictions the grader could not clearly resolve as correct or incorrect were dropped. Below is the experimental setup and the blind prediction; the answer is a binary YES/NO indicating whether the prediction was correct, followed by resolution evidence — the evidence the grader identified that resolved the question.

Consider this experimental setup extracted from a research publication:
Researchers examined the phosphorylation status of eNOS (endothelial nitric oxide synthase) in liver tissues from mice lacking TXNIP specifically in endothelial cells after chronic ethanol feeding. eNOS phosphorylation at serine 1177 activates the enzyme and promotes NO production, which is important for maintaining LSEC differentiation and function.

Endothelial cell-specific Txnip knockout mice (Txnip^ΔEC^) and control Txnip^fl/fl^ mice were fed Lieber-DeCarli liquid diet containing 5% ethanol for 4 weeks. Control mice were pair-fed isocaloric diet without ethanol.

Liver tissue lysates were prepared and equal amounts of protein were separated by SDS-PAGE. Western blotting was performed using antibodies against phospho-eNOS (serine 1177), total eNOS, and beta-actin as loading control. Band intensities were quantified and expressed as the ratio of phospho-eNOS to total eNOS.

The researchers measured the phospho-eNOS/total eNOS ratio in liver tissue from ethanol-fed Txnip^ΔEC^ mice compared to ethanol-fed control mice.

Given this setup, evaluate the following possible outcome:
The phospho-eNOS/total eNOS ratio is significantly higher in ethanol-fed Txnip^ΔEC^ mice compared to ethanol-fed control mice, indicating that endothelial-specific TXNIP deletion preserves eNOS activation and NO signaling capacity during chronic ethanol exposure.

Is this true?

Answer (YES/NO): NO